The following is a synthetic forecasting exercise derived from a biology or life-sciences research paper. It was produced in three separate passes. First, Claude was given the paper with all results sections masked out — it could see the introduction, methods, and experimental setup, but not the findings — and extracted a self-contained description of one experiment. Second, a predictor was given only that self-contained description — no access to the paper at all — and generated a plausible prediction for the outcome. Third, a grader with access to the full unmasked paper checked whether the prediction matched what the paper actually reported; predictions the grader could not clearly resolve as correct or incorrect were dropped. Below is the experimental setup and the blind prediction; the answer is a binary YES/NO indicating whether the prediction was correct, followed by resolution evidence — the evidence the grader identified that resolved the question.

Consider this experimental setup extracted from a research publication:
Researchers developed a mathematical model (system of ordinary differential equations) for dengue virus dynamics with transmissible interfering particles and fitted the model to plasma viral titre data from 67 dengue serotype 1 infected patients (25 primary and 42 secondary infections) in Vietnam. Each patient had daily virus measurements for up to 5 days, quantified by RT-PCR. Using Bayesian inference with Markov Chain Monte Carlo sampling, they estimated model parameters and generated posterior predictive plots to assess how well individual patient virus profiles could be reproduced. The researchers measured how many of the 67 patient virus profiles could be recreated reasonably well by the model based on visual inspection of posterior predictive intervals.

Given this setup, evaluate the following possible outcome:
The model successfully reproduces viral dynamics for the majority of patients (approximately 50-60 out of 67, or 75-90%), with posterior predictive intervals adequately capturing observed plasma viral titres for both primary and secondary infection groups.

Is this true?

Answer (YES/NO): NO